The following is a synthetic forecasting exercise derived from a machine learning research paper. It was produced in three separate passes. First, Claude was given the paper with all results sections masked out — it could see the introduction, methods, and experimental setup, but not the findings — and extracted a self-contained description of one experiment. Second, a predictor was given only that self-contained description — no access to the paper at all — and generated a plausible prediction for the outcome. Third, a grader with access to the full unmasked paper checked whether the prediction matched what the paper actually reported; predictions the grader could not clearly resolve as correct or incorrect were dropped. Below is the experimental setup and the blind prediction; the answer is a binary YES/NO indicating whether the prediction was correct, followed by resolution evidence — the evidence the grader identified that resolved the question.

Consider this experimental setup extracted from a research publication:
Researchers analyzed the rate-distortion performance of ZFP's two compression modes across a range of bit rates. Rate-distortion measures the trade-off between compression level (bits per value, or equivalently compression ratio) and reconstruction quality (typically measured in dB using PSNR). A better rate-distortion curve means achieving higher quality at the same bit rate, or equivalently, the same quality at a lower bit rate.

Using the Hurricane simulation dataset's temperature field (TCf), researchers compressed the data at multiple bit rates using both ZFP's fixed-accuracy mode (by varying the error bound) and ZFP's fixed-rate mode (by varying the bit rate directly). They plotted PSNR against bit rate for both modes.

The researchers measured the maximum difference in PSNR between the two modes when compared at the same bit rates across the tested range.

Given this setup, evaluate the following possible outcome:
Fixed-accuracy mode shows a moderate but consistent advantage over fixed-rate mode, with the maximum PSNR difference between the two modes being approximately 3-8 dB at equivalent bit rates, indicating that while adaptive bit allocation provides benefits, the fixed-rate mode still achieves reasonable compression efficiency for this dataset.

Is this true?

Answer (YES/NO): NO